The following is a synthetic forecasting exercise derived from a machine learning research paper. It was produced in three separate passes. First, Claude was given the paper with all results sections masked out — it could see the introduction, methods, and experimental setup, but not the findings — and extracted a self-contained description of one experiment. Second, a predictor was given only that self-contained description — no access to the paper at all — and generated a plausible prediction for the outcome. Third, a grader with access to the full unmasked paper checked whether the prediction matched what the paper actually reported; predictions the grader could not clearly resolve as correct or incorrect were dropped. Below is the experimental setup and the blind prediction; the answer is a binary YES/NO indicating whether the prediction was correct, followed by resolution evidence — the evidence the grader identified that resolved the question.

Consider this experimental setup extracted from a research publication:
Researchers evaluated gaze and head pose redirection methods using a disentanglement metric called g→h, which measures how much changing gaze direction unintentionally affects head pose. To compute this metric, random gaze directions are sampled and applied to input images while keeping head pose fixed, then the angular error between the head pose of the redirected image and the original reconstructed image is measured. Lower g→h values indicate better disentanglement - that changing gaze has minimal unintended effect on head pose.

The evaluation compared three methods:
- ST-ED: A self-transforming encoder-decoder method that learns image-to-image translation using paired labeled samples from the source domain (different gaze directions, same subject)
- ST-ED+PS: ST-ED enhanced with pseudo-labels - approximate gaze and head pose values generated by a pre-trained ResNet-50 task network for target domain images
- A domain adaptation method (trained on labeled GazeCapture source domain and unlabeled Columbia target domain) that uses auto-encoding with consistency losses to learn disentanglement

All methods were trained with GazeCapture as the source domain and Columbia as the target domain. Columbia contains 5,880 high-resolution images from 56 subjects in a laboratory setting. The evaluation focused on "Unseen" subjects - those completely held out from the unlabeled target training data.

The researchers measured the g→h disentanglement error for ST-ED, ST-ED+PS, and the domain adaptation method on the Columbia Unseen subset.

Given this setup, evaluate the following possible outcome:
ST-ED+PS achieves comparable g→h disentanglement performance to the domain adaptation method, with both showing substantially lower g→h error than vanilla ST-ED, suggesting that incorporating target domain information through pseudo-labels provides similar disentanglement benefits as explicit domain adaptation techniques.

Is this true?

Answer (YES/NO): YES